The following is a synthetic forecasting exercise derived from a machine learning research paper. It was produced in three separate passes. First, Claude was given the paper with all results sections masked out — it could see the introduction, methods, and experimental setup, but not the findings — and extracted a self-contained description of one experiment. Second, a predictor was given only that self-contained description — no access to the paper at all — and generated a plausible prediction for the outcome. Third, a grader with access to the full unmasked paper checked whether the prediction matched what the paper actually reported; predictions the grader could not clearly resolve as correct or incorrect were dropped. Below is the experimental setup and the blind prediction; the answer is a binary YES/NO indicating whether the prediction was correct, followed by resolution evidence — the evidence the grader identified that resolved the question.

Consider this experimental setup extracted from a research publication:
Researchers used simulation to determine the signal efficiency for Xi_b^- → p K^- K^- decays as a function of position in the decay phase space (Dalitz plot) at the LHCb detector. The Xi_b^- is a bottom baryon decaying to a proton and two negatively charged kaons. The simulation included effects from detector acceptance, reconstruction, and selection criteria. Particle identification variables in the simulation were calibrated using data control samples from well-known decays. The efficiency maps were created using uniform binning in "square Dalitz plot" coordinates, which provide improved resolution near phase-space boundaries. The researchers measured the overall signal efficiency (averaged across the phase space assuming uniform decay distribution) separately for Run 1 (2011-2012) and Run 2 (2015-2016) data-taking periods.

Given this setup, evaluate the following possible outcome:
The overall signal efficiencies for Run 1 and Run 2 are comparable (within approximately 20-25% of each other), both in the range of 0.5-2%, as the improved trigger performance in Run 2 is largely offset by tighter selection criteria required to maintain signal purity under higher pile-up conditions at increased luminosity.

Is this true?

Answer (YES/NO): NO